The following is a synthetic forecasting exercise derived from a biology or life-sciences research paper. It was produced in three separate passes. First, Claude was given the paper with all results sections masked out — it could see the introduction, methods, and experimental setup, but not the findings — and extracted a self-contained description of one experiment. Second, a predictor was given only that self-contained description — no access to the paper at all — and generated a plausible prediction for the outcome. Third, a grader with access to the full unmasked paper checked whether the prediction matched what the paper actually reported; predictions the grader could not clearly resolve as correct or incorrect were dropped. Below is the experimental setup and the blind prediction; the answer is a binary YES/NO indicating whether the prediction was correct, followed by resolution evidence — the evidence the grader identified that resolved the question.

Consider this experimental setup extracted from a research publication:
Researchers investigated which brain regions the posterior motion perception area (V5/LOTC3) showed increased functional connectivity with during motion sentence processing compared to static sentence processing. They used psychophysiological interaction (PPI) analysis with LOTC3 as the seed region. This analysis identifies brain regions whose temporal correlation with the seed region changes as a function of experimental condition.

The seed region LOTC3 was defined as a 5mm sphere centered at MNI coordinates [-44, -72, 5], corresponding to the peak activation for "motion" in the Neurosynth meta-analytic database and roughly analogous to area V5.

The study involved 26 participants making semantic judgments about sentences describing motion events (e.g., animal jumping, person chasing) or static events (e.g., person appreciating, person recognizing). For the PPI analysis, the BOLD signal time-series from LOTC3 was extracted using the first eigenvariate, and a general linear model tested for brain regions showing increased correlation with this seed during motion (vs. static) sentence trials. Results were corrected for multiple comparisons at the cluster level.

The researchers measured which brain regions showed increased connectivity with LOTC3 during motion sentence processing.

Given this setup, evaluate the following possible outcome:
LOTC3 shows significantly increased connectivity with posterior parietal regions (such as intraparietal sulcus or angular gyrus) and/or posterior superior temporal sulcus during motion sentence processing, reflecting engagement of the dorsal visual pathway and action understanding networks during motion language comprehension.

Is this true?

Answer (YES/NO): YES